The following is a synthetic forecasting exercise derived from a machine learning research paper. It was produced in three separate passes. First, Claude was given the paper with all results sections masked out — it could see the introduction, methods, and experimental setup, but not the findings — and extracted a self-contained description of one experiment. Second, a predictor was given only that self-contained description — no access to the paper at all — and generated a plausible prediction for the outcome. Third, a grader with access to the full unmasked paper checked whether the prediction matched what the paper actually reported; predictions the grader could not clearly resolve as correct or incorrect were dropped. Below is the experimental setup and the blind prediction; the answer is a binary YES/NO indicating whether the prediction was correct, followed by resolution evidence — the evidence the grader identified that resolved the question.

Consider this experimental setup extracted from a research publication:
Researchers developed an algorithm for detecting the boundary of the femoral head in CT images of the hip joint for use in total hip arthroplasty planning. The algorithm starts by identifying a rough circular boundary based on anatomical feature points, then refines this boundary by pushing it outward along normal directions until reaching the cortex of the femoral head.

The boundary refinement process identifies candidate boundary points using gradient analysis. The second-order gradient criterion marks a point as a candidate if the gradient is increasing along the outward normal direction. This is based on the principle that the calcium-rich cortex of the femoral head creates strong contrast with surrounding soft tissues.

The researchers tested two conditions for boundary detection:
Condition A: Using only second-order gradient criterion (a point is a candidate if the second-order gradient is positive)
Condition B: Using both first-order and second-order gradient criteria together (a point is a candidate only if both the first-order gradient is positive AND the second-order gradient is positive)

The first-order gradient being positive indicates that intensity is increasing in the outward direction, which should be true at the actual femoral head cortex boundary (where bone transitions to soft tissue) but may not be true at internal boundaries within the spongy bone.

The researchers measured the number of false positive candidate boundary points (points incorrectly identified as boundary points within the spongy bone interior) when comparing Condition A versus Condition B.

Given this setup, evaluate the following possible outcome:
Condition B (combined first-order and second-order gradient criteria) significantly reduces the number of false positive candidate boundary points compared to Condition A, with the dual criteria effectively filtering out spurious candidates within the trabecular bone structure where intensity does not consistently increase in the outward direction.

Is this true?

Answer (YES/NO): YES